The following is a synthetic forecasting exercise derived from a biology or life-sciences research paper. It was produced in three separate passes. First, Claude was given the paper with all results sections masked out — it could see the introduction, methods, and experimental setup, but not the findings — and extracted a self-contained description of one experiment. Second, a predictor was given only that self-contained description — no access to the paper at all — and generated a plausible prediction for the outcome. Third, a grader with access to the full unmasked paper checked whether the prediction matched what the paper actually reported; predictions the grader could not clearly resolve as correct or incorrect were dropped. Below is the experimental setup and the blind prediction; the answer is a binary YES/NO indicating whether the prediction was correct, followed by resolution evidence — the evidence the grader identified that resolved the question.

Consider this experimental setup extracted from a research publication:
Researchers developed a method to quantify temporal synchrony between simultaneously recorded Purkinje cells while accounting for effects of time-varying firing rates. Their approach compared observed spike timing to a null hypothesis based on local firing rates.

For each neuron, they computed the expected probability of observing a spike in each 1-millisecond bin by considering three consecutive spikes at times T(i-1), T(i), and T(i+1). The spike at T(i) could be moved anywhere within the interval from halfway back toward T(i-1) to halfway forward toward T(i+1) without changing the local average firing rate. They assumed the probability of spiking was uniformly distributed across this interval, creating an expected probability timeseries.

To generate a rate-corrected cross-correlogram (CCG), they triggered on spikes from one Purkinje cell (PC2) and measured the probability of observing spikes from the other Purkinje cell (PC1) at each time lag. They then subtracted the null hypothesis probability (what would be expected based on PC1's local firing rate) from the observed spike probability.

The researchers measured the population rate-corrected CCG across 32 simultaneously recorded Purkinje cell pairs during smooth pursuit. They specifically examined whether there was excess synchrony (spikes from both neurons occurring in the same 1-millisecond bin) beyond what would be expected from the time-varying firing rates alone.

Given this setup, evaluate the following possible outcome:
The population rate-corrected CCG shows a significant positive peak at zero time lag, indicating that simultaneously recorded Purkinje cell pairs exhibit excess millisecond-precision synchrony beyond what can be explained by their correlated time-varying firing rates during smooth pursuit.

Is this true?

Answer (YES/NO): NO